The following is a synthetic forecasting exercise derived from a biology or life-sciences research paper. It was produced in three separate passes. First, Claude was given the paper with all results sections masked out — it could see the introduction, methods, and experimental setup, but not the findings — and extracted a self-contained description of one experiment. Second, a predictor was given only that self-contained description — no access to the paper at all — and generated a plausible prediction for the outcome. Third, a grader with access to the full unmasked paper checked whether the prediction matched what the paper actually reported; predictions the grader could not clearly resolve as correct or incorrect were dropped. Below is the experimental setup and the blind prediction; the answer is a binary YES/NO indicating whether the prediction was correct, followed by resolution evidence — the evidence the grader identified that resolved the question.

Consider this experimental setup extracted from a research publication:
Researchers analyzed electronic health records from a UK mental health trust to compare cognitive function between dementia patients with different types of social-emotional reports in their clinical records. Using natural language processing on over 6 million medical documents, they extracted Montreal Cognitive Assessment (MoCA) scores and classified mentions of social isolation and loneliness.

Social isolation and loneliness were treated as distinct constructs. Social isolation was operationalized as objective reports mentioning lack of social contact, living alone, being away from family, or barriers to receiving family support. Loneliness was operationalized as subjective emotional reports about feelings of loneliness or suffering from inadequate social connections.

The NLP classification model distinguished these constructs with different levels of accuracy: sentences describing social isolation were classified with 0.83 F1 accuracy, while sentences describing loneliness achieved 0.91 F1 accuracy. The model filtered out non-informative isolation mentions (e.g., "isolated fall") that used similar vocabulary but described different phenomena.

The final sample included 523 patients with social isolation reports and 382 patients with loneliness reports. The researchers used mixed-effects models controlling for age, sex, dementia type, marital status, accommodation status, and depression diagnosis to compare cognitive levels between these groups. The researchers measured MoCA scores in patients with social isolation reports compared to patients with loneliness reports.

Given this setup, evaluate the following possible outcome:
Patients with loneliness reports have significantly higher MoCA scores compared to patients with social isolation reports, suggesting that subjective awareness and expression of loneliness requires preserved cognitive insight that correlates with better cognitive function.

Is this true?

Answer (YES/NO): NO